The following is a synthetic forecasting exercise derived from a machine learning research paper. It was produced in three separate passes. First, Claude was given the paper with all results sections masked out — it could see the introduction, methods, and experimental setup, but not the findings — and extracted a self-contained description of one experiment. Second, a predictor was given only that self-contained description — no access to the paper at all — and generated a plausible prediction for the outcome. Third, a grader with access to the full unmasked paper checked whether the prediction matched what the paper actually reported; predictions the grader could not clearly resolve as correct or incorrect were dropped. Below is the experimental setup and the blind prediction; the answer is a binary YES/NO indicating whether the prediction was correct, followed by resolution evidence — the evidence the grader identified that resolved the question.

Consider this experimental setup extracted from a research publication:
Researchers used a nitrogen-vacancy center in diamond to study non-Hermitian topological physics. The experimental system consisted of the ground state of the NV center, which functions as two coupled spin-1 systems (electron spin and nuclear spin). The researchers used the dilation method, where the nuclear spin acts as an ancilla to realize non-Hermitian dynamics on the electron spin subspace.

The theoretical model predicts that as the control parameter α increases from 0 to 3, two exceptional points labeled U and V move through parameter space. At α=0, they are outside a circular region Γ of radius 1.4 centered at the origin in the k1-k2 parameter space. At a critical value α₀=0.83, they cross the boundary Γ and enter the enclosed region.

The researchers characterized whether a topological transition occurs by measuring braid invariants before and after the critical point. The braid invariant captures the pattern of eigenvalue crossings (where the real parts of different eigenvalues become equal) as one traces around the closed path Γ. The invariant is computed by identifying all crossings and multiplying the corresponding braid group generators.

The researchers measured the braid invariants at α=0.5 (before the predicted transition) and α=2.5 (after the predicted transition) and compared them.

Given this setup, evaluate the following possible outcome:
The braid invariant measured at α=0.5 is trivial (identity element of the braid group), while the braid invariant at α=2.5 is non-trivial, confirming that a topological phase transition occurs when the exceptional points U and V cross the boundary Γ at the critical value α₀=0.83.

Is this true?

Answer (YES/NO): YES